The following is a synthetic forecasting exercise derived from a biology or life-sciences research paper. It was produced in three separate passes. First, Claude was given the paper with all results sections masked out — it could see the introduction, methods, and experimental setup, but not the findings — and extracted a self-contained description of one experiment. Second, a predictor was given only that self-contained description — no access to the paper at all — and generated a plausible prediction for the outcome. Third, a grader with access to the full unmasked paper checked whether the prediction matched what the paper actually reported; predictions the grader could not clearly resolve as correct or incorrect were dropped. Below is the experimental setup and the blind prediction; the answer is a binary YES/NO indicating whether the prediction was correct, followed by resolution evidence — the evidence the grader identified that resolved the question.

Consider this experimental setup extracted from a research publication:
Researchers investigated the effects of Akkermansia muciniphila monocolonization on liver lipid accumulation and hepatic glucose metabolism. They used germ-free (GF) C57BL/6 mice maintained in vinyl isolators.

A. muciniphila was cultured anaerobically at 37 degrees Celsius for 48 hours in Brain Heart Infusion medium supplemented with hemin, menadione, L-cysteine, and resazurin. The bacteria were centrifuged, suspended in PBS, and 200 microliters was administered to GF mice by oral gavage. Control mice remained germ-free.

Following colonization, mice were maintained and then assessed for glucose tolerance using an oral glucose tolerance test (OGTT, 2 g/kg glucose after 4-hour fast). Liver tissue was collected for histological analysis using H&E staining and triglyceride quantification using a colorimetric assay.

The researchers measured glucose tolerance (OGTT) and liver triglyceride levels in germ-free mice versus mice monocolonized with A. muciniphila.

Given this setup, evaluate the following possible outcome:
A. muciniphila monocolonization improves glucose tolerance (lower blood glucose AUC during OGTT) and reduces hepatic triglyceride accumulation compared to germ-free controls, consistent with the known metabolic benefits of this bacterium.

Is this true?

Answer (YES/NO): NO